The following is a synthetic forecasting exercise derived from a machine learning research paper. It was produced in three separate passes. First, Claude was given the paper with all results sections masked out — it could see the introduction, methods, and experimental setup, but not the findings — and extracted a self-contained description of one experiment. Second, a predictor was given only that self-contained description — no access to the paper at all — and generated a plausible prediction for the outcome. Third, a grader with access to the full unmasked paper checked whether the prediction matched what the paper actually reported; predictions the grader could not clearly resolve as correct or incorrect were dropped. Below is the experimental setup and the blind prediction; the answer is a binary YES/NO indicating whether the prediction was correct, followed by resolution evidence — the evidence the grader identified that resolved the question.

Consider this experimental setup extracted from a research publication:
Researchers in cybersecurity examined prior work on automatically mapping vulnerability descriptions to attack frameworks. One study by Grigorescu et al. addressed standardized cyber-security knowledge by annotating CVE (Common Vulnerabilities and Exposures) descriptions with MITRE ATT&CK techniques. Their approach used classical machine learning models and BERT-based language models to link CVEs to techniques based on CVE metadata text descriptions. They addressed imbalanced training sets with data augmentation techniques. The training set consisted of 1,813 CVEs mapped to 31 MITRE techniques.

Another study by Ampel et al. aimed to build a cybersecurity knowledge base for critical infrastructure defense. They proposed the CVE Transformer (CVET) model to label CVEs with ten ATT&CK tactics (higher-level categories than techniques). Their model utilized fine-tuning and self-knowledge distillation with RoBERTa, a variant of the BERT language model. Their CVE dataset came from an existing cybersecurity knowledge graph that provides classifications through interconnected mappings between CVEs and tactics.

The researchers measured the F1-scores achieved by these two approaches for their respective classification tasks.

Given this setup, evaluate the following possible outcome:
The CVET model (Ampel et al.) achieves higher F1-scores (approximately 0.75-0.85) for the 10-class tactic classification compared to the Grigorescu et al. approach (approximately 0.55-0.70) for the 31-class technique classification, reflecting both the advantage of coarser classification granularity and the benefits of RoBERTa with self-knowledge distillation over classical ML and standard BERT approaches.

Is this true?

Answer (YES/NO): NO